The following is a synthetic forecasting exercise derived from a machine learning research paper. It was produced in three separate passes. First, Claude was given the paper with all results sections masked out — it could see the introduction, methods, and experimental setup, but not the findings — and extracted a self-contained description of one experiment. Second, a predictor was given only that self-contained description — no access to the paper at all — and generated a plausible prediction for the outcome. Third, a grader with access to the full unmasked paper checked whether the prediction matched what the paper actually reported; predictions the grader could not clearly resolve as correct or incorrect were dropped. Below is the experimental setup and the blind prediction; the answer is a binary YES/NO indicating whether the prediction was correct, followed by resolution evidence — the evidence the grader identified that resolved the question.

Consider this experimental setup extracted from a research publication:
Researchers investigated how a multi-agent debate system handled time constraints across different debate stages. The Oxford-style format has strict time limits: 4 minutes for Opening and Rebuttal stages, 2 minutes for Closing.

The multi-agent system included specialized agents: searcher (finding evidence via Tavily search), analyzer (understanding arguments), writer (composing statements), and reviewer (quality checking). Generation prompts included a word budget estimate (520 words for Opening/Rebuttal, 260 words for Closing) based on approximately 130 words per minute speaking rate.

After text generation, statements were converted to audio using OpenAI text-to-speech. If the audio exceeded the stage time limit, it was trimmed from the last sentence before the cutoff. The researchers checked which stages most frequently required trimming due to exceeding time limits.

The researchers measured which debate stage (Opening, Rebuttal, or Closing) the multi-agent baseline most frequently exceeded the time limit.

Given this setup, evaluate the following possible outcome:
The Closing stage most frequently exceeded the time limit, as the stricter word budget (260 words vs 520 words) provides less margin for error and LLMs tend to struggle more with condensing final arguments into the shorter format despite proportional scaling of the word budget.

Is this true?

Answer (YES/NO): YES